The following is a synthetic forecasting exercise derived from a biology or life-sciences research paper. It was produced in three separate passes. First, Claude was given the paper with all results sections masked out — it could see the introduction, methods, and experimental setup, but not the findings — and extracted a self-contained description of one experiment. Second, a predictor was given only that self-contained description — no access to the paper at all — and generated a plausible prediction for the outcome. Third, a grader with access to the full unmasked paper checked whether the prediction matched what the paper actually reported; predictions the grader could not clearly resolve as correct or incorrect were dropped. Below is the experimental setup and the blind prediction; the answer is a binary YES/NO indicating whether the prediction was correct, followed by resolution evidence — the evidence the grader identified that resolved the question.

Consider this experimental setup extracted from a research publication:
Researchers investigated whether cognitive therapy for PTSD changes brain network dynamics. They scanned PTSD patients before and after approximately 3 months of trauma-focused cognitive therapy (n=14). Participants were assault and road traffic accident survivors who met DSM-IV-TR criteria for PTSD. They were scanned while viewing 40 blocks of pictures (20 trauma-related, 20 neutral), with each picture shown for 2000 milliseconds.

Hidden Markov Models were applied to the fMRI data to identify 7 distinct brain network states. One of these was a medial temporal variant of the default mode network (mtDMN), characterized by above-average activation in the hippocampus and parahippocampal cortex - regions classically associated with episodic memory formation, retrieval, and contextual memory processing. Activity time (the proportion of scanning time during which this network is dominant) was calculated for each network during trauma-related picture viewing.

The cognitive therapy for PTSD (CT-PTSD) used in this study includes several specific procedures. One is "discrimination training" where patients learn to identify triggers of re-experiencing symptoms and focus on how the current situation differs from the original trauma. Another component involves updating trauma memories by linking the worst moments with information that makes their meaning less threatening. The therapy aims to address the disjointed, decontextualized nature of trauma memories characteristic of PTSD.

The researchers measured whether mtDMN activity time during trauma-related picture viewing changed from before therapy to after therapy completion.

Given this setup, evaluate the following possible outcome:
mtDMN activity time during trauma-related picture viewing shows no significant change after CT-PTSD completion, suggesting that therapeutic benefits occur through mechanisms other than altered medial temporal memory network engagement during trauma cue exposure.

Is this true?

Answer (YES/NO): NO